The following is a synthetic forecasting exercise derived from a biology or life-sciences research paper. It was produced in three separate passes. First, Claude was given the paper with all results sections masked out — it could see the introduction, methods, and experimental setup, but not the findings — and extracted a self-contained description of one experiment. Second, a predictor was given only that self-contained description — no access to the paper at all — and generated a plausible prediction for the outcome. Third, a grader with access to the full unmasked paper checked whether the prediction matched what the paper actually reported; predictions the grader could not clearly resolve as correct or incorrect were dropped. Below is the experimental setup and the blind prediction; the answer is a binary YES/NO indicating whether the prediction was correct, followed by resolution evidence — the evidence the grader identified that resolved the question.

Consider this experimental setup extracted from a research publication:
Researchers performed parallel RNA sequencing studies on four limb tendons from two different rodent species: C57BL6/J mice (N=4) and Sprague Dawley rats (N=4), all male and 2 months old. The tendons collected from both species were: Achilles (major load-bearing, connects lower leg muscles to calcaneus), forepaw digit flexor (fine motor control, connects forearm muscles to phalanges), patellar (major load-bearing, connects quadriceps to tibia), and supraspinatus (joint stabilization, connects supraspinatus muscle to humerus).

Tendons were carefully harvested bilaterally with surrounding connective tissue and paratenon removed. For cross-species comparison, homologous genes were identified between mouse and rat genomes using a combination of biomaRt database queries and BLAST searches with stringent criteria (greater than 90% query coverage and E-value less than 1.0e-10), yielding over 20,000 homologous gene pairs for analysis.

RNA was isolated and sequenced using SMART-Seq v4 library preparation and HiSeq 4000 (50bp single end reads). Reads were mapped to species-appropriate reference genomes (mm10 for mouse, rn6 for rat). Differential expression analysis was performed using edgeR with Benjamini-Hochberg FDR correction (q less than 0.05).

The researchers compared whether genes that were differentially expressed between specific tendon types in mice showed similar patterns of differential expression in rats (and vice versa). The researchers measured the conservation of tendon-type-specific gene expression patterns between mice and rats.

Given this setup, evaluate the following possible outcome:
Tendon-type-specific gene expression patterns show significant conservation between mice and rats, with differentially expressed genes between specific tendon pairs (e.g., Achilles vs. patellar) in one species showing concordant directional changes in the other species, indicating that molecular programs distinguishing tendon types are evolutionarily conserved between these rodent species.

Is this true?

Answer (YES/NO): NO